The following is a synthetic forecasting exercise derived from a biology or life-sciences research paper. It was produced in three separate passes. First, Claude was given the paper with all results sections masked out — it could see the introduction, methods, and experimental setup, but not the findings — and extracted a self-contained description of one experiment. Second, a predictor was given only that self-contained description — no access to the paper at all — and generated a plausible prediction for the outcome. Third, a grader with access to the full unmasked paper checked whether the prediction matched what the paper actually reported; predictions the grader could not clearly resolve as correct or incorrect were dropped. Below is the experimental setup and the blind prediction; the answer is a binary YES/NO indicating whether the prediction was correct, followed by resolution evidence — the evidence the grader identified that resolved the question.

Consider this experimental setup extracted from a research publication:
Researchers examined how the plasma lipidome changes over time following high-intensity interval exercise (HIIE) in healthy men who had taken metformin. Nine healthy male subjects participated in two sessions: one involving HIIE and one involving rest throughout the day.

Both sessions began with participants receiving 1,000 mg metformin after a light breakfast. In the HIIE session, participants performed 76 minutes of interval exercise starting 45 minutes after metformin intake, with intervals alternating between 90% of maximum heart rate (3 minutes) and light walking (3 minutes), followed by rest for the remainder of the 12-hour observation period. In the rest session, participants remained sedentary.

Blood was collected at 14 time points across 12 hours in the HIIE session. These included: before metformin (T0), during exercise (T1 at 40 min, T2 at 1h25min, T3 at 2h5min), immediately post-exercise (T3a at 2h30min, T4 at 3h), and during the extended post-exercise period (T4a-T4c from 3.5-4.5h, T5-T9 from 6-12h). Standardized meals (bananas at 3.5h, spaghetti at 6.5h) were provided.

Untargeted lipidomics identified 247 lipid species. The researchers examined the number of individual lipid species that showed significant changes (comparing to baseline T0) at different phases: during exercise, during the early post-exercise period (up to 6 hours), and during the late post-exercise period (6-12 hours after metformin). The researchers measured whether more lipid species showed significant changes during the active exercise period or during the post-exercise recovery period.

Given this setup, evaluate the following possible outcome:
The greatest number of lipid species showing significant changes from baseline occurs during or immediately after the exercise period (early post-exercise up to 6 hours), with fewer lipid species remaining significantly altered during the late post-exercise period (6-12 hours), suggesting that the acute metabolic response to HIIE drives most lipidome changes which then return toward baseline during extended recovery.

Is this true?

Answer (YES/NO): NO